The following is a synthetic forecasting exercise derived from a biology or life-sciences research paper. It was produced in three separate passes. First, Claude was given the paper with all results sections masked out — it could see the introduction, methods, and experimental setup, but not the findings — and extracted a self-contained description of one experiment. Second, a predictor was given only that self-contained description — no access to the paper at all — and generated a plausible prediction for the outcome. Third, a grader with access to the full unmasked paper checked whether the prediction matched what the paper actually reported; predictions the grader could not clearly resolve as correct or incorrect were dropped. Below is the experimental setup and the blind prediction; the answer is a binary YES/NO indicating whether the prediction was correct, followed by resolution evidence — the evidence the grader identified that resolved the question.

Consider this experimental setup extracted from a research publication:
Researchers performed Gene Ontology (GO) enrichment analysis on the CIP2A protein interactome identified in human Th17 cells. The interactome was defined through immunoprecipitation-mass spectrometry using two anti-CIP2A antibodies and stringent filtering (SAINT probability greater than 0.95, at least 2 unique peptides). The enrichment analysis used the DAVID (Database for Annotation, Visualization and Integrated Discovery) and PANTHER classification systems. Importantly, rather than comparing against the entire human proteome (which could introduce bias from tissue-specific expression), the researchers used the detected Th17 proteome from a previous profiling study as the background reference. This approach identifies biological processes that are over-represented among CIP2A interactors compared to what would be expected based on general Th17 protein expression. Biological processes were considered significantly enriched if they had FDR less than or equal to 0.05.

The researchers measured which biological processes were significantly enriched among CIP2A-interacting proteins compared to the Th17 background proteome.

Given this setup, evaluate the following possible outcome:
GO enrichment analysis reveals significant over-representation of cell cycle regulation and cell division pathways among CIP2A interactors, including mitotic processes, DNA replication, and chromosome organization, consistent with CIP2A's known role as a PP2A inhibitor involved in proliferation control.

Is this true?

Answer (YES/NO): NO